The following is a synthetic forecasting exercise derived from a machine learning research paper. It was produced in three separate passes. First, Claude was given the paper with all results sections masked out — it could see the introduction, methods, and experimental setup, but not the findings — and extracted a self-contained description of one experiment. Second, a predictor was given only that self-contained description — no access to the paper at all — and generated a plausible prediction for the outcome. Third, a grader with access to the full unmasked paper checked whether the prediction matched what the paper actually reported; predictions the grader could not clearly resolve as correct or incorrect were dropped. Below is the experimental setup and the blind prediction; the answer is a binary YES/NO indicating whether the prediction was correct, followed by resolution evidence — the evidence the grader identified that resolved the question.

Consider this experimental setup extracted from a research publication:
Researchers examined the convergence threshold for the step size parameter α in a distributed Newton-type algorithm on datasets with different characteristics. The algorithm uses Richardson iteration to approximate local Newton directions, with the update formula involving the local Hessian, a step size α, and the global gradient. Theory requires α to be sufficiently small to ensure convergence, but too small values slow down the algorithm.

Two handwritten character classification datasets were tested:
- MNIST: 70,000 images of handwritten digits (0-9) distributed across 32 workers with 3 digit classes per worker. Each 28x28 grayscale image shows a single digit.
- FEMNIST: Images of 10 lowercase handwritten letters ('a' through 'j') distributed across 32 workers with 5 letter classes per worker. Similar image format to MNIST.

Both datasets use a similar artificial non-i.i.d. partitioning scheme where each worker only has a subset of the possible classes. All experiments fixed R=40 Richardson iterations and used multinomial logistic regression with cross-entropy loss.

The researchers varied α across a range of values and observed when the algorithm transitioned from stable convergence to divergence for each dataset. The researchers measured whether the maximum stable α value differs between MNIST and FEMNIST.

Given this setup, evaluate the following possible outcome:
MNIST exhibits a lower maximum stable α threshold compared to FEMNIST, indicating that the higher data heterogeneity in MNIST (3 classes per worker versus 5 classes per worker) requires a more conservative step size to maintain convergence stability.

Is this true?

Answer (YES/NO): NO